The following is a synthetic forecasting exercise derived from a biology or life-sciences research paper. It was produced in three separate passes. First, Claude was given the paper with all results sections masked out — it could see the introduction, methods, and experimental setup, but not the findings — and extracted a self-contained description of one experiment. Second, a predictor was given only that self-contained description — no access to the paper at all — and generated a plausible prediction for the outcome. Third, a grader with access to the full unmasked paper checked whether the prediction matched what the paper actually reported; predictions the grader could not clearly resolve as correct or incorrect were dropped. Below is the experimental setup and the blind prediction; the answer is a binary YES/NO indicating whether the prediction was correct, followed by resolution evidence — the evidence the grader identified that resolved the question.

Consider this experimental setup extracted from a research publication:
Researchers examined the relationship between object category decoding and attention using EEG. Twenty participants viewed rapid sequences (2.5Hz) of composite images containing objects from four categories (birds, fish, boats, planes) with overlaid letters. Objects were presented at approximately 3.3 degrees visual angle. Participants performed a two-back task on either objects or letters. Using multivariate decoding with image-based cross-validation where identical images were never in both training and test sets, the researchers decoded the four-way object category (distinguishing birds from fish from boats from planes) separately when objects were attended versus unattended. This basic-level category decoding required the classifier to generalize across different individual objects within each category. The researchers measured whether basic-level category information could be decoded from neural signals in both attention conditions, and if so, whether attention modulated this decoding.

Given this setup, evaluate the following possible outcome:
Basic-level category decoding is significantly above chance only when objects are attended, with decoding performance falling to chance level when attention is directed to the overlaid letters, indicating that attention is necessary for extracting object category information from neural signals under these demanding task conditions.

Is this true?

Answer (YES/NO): NO